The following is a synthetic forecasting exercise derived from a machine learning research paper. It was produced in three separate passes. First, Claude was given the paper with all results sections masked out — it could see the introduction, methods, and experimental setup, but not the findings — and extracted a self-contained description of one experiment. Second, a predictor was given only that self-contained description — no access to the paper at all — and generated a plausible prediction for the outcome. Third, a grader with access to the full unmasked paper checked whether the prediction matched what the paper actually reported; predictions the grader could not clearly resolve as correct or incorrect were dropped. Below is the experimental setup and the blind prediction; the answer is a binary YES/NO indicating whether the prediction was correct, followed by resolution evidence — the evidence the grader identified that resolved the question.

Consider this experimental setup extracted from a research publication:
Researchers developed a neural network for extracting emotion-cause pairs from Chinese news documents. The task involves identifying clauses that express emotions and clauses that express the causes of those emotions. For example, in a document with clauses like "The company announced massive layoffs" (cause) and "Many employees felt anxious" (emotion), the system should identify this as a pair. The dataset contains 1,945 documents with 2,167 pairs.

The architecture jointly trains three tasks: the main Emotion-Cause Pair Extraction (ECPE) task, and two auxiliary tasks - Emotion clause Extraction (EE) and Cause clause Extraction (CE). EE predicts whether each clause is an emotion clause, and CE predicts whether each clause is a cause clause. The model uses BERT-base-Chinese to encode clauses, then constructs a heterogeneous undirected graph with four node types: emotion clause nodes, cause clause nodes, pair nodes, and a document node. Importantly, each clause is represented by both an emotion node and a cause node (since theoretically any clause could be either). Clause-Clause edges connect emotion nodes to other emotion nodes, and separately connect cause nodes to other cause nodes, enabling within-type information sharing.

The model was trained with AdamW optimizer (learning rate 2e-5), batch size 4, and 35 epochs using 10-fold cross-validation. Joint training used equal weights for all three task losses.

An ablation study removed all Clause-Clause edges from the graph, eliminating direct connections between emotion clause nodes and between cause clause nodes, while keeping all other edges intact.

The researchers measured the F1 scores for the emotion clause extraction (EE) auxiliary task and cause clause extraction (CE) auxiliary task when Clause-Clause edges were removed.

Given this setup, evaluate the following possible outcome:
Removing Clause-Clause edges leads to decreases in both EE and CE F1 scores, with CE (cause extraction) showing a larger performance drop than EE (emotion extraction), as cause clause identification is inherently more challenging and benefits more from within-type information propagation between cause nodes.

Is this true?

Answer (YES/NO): NO